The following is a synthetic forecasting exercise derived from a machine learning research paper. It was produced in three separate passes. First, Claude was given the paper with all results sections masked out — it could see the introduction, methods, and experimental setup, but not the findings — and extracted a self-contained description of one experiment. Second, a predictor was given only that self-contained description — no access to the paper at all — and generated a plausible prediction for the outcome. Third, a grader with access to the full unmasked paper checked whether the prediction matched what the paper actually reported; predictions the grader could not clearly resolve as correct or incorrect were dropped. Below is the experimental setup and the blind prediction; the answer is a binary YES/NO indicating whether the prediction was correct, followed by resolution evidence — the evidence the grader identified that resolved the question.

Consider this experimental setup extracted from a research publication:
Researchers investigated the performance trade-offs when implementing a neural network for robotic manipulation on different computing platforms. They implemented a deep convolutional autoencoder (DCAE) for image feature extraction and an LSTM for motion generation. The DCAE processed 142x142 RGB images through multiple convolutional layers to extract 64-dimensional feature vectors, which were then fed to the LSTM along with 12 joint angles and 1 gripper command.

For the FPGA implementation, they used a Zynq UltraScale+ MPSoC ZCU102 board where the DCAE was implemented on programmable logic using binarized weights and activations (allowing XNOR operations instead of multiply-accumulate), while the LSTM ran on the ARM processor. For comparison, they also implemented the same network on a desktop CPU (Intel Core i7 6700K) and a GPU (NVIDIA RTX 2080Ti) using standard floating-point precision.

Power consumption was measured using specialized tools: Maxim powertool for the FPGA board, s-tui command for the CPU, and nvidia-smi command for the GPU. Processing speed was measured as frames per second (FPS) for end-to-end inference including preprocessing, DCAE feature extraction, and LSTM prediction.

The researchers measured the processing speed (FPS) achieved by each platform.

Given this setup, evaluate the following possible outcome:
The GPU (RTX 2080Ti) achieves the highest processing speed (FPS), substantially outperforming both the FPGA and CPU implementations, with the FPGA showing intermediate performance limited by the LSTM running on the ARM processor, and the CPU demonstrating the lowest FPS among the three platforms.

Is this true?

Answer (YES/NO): NO